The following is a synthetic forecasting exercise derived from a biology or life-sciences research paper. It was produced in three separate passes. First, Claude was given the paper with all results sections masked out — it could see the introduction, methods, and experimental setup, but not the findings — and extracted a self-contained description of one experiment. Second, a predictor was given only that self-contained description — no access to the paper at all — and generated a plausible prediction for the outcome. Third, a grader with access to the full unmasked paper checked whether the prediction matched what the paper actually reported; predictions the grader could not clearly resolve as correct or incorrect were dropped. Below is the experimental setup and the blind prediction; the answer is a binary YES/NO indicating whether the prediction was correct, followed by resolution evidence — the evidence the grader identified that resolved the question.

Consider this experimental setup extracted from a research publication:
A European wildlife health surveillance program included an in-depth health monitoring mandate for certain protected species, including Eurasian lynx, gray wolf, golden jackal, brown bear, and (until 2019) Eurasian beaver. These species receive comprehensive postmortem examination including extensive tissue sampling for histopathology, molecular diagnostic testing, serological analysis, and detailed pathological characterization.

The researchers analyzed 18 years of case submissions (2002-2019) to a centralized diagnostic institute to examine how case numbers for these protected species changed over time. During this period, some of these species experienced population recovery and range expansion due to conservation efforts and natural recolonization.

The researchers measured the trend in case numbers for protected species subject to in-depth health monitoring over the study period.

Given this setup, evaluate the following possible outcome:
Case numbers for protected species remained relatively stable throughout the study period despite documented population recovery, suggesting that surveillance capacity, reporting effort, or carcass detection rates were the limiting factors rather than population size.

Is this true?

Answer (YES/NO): NO